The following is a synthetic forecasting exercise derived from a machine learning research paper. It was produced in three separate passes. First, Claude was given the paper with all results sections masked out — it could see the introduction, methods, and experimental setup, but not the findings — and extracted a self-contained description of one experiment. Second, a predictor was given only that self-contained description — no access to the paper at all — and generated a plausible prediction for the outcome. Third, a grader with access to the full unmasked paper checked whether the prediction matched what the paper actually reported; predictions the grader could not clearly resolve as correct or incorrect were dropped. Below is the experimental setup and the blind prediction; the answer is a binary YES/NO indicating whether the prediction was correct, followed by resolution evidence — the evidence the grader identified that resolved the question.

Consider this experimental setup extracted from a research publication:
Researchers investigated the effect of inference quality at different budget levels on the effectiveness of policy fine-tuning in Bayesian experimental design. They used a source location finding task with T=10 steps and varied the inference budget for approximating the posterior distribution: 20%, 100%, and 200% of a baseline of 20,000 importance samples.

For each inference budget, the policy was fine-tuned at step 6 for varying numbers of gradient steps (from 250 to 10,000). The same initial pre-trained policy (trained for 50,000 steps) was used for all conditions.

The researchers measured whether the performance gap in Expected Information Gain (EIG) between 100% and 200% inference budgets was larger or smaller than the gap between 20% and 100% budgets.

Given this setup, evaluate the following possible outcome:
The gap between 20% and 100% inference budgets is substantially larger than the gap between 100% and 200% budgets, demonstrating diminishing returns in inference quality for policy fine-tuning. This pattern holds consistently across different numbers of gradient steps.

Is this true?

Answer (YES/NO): YES